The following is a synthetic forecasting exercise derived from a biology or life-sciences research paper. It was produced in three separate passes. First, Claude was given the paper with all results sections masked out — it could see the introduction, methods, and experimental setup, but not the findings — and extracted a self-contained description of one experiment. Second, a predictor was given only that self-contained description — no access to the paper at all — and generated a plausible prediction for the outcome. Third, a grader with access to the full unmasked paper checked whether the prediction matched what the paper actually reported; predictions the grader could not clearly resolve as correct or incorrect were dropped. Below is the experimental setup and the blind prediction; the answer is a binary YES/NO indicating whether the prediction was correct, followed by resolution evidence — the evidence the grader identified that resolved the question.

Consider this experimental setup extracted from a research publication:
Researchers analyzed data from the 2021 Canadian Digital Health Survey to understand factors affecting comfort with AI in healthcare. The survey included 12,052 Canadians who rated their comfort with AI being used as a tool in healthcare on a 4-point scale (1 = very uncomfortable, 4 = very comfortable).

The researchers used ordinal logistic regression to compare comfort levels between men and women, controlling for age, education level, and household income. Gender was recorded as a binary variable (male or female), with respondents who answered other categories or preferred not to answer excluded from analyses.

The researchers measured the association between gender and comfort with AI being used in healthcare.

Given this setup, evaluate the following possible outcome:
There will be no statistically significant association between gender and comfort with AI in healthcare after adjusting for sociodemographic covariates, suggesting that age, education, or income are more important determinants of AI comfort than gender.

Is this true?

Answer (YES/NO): NO